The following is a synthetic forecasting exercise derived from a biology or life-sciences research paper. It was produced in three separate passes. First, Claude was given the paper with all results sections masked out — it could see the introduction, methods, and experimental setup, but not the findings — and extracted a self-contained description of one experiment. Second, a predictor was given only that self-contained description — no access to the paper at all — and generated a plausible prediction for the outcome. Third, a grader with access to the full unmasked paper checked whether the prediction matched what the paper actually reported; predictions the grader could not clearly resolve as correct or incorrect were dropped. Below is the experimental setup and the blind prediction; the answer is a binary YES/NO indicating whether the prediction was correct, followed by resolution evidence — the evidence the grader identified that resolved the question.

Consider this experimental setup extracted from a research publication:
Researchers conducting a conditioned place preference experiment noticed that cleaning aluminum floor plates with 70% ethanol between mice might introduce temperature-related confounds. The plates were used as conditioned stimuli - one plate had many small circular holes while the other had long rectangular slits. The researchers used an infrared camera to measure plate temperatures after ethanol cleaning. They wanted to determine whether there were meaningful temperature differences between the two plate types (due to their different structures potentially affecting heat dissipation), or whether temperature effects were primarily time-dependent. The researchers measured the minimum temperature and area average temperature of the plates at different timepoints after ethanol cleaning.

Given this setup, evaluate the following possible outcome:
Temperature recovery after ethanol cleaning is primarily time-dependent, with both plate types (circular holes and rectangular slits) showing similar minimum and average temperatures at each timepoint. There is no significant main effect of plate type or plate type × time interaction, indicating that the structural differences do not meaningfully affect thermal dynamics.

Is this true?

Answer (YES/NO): YES